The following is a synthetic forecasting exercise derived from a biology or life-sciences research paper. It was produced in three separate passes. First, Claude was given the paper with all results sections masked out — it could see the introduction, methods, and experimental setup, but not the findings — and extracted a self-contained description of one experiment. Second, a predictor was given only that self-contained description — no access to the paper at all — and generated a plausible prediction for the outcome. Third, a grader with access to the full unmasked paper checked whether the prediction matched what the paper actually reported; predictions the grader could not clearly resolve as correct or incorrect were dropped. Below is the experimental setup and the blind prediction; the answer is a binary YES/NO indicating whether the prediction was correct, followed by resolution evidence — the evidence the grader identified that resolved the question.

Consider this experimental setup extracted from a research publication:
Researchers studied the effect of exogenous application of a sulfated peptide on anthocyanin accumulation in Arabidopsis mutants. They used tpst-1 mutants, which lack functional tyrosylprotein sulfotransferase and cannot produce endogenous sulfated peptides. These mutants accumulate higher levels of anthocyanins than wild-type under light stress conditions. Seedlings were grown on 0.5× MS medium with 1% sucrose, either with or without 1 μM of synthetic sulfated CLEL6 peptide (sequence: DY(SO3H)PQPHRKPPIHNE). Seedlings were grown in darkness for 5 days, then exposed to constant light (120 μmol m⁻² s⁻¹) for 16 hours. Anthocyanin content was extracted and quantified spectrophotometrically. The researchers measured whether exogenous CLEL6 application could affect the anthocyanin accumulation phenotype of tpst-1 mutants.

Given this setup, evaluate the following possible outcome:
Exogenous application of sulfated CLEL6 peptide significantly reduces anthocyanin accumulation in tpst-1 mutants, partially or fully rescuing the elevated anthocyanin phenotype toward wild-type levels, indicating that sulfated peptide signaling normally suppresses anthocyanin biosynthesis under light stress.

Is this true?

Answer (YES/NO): YES